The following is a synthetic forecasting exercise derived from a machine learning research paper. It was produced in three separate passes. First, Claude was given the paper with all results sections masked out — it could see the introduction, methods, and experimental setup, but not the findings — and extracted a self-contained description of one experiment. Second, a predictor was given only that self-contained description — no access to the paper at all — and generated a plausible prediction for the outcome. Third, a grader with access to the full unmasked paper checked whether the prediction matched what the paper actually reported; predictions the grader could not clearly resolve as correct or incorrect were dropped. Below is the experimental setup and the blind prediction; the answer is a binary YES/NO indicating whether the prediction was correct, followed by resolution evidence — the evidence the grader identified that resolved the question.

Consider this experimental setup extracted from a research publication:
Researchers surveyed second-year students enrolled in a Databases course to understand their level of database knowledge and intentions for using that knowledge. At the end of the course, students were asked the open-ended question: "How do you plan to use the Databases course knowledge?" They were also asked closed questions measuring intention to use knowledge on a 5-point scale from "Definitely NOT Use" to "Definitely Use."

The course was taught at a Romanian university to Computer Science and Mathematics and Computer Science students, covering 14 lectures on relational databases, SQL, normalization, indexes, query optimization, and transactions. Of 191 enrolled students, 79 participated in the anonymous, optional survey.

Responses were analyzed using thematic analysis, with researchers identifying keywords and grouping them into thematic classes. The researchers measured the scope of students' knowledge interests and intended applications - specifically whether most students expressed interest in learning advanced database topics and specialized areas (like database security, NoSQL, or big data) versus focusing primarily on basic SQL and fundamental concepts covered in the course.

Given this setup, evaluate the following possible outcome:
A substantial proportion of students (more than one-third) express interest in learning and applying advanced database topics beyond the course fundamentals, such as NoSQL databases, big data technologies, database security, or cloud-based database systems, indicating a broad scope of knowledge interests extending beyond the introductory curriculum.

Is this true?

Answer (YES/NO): NO